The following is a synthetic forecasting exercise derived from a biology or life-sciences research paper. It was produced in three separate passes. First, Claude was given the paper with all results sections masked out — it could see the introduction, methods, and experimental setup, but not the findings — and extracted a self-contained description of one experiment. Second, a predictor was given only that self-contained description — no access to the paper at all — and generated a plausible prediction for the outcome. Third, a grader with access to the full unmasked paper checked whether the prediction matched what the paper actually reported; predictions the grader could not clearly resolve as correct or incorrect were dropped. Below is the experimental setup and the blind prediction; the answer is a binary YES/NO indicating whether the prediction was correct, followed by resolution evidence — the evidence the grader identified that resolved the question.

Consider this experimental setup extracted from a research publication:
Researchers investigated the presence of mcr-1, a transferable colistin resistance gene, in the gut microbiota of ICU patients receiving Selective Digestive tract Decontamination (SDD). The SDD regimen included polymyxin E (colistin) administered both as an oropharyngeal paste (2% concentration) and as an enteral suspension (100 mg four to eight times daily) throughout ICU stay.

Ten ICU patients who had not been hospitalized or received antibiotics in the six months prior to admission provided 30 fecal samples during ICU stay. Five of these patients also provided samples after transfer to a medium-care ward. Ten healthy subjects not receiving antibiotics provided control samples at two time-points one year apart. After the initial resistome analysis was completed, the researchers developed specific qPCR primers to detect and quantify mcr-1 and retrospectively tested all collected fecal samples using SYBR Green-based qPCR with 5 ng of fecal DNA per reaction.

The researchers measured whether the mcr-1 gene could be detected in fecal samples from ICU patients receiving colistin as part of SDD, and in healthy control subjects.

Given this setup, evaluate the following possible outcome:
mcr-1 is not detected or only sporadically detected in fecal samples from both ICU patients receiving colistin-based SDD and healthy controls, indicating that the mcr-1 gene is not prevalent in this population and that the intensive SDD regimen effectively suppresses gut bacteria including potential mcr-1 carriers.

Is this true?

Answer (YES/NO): YES